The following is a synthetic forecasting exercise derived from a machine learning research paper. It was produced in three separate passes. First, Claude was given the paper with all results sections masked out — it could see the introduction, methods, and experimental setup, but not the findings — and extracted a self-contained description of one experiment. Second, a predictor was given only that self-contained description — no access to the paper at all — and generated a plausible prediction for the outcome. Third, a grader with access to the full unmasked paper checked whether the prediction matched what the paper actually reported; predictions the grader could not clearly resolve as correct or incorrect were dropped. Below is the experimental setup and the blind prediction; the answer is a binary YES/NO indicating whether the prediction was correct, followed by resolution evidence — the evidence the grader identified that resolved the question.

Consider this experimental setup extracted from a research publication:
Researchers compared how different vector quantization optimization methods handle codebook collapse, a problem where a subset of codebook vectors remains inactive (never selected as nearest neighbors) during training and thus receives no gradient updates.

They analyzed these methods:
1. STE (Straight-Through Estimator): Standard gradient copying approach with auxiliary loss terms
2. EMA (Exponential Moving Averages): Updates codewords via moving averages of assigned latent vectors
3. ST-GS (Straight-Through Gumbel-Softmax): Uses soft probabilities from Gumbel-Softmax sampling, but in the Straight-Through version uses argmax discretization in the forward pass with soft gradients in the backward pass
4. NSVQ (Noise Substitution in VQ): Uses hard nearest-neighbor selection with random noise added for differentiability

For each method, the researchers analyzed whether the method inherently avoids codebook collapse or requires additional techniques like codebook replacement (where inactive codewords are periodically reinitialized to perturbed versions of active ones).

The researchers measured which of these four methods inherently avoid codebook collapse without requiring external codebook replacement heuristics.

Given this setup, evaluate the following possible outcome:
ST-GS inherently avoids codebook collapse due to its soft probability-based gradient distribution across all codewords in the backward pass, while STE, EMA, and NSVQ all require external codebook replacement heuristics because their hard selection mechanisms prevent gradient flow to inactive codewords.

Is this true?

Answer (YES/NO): NO